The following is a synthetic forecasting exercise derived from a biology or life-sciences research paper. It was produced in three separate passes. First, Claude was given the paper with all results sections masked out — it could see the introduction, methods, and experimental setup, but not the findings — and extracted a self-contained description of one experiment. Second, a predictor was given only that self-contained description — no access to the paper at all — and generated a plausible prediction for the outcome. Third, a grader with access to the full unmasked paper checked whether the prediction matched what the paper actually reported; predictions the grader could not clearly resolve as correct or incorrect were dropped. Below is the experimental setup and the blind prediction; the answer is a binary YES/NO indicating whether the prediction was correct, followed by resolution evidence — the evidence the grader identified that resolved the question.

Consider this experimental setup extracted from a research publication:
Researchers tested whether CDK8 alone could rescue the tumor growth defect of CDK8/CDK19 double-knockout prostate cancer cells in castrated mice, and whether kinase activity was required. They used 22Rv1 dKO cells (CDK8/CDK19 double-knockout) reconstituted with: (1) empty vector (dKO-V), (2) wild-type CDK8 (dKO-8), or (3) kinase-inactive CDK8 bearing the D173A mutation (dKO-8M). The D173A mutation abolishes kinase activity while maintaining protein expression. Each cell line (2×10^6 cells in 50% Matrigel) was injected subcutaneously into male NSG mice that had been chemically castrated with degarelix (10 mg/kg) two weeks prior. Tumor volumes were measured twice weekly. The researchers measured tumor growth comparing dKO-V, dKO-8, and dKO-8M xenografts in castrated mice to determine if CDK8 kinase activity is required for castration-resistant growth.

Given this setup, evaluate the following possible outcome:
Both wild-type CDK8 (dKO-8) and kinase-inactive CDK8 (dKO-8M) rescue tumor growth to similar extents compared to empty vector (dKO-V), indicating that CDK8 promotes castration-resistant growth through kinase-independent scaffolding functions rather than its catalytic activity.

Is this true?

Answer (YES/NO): NO